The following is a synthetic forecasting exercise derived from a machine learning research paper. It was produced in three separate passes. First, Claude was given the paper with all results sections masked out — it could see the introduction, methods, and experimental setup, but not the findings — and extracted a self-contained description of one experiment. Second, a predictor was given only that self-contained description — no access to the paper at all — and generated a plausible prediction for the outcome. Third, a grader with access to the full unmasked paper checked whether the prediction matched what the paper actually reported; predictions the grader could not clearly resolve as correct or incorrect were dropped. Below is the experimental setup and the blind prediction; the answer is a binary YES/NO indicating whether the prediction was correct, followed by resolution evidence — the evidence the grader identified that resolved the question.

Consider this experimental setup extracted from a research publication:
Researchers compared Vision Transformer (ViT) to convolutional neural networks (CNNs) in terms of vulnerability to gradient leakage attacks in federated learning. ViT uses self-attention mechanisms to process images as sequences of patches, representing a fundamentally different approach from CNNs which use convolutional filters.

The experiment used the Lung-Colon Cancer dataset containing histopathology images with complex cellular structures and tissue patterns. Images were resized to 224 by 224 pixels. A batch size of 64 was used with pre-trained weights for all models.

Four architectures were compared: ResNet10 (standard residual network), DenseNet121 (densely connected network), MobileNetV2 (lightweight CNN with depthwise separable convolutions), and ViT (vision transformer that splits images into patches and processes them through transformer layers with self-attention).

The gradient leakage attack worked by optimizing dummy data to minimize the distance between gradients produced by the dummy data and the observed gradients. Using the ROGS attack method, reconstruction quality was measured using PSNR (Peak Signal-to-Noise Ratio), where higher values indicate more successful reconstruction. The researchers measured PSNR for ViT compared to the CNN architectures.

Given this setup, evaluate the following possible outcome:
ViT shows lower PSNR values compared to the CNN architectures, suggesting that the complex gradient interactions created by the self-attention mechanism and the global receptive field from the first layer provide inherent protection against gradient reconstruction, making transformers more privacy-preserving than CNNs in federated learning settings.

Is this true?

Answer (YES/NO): YES